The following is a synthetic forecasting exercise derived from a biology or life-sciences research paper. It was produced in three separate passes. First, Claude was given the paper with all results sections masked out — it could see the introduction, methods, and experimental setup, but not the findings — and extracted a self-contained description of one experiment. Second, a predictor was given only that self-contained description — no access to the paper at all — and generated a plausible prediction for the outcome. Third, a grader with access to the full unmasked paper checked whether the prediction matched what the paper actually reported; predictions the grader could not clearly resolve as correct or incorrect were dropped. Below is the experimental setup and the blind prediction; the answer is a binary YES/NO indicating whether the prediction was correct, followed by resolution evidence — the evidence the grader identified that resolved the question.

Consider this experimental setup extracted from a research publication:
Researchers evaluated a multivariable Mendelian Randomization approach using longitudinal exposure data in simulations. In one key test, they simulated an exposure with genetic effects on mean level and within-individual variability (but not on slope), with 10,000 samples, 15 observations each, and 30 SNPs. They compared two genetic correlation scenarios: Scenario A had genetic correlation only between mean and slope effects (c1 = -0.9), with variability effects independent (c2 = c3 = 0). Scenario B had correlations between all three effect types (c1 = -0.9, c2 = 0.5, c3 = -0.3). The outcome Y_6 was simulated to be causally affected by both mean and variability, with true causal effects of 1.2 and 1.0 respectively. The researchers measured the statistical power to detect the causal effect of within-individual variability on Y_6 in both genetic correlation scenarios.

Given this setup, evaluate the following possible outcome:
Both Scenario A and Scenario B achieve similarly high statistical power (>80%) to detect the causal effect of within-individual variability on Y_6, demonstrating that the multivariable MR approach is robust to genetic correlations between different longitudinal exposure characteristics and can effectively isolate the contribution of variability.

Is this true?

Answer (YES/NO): NO